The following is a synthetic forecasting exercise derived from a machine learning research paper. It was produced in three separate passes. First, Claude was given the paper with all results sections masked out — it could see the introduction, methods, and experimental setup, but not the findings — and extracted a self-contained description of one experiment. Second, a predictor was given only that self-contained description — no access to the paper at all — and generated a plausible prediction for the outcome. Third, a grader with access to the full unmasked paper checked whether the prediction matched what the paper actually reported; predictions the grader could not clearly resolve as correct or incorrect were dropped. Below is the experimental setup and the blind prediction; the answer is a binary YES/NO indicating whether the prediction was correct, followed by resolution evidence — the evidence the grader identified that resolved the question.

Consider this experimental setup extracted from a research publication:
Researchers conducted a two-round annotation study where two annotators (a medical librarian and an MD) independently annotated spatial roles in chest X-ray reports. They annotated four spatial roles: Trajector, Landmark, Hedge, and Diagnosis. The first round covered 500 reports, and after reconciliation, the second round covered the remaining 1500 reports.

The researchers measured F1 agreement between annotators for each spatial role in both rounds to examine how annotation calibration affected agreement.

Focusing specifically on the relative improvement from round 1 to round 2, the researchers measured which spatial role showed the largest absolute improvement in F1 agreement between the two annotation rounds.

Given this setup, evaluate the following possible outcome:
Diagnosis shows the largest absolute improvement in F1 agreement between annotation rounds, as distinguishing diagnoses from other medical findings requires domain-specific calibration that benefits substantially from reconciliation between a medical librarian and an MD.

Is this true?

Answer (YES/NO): YES